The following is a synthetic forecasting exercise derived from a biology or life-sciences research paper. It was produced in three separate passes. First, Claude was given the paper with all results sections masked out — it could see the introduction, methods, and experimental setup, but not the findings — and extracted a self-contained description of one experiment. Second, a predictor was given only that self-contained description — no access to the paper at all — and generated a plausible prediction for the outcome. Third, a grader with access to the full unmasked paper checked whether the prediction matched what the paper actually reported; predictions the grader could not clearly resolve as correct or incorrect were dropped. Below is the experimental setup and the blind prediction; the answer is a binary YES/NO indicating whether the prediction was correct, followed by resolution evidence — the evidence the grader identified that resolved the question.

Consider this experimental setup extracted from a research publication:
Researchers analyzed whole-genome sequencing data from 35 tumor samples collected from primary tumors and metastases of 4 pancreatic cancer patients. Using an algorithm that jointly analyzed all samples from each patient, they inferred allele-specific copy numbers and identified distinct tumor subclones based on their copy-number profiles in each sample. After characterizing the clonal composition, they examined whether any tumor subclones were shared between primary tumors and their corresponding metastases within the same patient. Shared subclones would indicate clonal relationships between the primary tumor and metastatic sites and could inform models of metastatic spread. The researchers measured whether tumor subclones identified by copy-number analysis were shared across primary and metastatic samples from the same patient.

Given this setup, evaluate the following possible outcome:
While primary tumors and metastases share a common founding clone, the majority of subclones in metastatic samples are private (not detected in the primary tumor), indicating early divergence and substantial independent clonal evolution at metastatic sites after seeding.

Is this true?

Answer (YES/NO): NO